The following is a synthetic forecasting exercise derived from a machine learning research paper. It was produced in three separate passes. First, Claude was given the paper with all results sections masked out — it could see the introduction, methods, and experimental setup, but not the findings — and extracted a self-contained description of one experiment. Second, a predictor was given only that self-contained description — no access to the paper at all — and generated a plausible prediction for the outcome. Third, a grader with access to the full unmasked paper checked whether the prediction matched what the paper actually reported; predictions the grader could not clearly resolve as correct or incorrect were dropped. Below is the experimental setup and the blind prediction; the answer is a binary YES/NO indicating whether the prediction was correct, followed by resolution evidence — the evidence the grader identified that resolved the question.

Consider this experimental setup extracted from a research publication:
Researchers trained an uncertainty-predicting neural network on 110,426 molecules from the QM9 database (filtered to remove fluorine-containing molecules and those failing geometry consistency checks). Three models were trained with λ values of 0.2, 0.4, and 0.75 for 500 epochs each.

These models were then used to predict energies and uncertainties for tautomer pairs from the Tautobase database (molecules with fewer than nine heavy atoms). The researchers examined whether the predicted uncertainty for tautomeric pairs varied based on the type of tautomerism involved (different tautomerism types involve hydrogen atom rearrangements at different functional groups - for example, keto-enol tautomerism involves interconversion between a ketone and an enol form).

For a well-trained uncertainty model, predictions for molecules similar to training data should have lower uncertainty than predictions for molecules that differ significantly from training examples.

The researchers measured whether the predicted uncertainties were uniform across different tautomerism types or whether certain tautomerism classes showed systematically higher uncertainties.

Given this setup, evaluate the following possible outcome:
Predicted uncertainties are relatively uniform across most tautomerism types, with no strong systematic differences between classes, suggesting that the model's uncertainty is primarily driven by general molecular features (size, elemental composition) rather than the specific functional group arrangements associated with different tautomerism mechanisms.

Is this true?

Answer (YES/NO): NO